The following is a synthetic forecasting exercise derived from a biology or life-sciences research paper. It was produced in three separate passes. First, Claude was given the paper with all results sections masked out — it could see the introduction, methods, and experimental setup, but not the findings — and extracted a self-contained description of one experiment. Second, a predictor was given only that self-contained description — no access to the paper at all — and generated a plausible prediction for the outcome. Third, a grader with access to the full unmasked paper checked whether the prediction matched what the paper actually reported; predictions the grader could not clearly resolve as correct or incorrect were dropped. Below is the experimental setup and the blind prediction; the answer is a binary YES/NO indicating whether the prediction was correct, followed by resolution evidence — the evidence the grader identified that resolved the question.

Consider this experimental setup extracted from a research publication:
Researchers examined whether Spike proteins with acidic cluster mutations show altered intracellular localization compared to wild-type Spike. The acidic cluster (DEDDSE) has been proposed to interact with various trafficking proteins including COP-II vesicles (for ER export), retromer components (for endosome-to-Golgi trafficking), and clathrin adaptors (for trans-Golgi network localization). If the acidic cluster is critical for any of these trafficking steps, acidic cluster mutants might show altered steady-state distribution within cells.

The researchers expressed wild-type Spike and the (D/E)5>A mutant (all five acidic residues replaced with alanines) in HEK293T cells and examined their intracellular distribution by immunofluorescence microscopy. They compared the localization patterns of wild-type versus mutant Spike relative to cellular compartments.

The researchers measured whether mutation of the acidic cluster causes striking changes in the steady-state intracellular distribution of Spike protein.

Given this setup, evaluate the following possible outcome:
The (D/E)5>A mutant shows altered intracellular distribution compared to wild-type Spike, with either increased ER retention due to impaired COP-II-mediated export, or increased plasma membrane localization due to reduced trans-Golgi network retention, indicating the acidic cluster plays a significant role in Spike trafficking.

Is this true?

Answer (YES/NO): NO